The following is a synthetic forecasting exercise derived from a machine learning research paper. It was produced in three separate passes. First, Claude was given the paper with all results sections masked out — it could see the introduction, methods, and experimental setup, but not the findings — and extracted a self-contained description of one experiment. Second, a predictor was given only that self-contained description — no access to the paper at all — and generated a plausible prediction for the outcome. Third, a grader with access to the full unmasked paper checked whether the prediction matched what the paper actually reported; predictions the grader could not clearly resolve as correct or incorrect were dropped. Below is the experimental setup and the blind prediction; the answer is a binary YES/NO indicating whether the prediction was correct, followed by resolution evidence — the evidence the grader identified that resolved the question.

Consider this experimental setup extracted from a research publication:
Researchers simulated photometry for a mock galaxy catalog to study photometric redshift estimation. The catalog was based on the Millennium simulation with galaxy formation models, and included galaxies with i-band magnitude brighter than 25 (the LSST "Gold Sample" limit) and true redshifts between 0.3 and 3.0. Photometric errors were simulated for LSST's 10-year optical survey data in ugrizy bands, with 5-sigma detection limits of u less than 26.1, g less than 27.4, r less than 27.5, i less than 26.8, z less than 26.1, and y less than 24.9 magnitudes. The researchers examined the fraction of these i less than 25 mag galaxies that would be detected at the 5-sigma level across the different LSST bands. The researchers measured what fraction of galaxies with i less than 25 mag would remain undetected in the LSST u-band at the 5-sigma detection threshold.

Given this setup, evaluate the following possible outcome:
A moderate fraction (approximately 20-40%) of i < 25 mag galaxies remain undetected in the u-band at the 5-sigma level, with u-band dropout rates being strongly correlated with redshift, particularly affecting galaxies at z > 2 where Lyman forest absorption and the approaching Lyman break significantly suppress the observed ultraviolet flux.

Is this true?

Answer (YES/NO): YES